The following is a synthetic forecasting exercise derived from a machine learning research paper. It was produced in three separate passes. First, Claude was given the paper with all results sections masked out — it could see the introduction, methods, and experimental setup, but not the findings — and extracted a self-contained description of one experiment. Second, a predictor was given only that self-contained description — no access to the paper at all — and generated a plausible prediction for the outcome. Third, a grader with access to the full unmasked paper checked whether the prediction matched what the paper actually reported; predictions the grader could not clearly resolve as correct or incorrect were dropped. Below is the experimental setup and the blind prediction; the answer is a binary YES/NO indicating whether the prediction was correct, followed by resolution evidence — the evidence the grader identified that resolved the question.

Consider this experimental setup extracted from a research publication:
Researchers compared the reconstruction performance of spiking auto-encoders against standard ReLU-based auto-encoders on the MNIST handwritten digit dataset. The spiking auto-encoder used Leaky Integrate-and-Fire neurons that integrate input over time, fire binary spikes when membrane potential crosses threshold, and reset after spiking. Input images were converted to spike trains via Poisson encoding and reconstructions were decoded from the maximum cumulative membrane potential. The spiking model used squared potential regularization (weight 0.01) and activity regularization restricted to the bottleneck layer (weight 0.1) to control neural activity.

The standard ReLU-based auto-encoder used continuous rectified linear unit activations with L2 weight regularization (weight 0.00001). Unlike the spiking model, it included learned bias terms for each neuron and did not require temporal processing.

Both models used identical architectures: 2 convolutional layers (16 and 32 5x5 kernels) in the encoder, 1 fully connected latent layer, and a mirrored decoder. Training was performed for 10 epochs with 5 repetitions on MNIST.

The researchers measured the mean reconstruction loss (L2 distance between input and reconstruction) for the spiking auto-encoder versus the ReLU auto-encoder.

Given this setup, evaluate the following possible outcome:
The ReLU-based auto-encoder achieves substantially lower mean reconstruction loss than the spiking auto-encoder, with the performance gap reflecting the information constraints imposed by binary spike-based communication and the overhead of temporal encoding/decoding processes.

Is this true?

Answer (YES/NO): NO